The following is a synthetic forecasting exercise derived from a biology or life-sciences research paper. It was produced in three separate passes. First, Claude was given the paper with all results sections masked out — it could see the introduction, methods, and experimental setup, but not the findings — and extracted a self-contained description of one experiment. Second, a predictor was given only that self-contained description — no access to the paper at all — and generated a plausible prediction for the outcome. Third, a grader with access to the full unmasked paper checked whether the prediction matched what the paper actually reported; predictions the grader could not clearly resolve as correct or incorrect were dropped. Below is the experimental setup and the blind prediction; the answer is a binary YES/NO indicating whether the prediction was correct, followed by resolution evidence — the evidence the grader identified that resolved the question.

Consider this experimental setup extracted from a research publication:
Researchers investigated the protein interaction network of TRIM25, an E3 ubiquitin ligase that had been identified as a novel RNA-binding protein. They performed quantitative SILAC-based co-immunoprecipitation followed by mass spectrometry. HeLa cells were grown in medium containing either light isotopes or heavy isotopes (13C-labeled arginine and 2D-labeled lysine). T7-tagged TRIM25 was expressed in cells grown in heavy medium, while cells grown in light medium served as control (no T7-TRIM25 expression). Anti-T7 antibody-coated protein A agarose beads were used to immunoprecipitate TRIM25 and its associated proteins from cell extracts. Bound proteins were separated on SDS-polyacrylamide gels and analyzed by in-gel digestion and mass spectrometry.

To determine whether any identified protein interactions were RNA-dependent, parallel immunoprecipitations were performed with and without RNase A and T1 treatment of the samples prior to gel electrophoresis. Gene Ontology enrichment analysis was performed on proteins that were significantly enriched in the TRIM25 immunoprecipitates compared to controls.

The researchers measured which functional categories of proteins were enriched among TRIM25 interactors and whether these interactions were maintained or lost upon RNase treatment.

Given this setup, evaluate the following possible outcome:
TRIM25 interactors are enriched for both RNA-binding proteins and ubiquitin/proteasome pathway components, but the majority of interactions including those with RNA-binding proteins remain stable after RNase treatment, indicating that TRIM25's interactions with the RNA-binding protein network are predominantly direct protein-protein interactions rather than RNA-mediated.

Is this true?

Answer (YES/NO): NO